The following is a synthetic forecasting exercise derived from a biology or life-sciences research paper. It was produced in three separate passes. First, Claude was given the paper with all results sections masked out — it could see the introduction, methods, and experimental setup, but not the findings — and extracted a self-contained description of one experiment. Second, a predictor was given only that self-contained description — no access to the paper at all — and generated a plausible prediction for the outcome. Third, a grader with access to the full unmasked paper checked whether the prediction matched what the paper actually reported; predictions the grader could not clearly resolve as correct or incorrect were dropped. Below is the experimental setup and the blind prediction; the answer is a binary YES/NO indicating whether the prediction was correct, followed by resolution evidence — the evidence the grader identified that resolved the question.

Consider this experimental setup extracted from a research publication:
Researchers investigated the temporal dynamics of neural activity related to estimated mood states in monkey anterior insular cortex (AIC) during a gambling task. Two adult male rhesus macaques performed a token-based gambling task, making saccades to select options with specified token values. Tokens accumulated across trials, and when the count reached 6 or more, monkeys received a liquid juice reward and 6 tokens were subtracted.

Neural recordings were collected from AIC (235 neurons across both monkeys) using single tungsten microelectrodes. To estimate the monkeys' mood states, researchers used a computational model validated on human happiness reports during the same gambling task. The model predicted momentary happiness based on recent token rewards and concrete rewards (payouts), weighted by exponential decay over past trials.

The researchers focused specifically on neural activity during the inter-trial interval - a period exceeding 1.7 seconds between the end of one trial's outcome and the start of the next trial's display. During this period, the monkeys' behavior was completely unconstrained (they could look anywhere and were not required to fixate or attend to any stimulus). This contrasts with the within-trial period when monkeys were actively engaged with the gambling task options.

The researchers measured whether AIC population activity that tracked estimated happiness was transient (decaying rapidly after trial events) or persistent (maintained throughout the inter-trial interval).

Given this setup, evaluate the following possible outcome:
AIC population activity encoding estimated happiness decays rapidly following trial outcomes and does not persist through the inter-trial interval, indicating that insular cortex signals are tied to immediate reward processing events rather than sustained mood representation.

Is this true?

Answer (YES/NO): NO